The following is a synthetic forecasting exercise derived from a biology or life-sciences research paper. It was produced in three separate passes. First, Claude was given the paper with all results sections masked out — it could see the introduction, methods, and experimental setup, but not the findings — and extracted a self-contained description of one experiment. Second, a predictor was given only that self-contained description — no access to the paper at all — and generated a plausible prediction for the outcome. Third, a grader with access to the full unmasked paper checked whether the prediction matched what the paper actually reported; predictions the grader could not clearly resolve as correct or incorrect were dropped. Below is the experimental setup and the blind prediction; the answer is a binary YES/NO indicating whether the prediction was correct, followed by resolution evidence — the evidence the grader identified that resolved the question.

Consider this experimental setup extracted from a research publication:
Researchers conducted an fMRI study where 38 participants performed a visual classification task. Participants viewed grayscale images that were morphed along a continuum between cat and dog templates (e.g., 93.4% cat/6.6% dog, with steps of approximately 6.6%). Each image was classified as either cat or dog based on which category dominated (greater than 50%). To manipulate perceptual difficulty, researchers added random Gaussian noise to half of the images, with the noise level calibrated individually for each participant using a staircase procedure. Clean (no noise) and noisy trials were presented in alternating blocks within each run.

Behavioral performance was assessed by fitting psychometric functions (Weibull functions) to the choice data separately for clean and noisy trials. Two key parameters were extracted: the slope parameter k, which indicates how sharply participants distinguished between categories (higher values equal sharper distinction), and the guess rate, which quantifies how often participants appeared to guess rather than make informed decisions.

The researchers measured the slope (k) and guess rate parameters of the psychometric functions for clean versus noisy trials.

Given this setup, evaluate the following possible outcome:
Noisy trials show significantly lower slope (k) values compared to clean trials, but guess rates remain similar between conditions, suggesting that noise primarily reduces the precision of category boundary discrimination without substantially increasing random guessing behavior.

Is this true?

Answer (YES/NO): NO